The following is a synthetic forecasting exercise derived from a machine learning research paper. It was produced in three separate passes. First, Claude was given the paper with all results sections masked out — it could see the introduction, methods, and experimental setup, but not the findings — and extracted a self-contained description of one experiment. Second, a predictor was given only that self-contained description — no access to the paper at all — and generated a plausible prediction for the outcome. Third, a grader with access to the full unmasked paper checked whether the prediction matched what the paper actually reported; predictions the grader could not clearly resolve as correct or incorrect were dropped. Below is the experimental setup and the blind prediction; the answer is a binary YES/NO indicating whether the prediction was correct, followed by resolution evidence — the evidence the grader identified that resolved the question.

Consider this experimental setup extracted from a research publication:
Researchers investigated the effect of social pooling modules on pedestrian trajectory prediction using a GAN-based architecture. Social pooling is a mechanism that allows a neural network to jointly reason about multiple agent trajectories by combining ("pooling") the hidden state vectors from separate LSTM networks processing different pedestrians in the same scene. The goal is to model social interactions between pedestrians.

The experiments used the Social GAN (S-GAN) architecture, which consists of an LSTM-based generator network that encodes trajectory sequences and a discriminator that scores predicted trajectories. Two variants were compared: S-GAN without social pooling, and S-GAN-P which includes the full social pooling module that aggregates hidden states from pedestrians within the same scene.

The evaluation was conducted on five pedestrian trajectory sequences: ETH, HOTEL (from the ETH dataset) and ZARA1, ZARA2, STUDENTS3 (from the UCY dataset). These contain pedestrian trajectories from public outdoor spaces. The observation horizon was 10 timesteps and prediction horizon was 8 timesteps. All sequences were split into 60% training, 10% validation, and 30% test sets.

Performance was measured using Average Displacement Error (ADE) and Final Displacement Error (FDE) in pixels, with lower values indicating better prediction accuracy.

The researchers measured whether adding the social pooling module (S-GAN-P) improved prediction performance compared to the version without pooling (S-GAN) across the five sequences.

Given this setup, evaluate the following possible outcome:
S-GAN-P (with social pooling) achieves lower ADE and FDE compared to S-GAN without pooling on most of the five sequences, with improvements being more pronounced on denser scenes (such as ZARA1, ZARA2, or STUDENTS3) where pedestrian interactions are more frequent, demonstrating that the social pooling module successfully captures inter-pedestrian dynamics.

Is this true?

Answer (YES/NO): NO